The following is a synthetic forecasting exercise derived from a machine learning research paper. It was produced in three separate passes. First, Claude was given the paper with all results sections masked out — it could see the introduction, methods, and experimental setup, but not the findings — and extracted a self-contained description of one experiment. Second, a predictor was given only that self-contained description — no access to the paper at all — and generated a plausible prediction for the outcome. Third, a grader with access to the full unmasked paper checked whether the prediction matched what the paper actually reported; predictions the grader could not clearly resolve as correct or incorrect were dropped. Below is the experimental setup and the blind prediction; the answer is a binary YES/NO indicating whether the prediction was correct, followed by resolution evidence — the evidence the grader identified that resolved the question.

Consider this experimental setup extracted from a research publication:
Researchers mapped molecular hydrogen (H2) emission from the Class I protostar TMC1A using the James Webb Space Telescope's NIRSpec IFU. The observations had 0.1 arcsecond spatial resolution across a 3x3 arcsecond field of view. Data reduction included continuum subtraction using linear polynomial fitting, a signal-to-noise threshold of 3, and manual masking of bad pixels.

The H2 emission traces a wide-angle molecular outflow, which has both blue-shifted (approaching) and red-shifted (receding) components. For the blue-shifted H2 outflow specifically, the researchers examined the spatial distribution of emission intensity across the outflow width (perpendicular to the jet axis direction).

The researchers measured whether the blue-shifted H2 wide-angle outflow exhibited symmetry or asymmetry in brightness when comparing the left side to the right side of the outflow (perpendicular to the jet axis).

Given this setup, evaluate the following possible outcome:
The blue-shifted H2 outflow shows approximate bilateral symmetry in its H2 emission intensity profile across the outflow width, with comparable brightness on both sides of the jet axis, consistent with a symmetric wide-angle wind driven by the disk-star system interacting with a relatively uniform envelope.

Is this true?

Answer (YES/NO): NO